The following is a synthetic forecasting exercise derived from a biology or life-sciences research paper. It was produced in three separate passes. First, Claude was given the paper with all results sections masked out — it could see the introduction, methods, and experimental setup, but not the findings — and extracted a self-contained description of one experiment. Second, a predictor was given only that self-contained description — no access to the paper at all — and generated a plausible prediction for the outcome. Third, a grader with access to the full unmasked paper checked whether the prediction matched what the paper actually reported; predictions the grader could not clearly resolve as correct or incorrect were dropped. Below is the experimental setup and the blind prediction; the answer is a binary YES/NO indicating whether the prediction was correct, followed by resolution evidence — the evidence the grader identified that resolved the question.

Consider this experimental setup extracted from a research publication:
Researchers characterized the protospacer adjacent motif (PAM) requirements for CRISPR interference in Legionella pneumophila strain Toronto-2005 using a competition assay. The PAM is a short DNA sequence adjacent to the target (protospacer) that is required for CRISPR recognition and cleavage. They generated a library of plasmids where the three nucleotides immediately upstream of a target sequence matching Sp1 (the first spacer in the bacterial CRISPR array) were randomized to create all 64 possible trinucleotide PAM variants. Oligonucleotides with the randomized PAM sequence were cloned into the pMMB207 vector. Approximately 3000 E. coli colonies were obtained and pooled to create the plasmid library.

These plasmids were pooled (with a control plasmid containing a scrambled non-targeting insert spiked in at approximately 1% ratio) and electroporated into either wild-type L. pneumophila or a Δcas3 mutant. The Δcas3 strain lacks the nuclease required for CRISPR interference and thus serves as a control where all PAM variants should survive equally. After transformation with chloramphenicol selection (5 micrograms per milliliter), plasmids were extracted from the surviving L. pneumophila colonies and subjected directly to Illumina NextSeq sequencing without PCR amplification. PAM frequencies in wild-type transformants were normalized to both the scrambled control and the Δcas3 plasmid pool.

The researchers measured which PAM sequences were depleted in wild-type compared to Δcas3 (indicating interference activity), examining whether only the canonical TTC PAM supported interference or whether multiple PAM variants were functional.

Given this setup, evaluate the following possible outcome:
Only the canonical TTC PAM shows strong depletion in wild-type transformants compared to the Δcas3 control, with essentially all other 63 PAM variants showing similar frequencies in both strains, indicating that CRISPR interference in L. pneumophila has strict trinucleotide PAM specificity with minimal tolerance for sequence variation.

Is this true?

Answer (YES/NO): NO